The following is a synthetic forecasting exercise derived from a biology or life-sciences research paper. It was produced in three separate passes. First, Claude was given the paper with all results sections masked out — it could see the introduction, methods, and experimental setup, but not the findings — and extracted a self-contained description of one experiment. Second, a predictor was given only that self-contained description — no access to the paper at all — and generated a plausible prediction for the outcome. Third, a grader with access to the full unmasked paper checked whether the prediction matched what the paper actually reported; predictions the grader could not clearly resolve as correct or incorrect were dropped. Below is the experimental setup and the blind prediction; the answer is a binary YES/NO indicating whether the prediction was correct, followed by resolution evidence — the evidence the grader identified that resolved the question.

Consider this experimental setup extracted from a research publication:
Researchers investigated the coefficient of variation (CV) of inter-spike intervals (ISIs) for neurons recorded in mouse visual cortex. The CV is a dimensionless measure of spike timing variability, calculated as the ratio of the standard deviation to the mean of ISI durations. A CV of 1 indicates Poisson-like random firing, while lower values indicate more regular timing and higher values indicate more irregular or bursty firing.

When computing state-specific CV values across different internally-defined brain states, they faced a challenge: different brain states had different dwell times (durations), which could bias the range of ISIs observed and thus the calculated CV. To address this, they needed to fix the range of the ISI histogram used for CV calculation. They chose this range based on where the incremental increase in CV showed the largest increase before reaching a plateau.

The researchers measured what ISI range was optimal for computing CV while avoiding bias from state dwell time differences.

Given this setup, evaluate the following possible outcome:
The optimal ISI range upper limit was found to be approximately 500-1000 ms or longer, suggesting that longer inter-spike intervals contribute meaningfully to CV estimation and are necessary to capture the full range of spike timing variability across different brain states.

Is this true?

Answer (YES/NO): YES